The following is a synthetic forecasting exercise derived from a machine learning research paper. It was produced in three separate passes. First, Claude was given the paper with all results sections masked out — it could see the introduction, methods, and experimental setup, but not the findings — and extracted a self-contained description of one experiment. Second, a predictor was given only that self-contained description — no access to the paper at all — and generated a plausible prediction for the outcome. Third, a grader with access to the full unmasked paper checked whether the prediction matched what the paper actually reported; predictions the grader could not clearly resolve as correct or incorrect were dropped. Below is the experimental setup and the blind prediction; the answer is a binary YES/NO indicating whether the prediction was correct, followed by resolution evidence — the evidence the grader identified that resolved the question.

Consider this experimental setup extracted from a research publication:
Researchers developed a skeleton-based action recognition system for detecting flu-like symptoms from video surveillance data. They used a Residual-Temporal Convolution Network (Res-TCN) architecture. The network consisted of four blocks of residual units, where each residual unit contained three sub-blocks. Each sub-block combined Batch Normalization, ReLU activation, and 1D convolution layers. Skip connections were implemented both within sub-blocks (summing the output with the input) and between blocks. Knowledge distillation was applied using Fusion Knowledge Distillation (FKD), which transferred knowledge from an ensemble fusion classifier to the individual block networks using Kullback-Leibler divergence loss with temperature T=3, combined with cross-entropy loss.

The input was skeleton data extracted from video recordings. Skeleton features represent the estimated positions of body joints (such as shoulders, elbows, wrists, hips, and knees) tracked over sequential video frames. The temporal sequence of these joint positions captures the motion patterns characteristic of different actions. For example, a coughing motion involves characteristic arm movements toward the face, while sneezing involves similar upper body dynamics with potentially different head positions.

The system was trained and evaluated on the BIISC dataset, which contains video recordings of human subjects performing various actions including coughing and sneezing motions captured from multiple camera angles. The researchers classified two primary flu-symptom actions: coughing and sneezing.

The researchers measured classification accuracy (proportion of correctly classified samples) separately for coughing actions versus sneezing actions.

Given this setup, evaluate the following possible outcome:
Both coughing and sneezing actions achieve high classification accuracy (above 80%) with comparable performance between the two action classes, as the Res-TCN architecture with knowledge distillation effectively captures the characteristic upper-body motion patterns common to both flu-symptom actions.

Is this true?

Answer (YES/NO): NO